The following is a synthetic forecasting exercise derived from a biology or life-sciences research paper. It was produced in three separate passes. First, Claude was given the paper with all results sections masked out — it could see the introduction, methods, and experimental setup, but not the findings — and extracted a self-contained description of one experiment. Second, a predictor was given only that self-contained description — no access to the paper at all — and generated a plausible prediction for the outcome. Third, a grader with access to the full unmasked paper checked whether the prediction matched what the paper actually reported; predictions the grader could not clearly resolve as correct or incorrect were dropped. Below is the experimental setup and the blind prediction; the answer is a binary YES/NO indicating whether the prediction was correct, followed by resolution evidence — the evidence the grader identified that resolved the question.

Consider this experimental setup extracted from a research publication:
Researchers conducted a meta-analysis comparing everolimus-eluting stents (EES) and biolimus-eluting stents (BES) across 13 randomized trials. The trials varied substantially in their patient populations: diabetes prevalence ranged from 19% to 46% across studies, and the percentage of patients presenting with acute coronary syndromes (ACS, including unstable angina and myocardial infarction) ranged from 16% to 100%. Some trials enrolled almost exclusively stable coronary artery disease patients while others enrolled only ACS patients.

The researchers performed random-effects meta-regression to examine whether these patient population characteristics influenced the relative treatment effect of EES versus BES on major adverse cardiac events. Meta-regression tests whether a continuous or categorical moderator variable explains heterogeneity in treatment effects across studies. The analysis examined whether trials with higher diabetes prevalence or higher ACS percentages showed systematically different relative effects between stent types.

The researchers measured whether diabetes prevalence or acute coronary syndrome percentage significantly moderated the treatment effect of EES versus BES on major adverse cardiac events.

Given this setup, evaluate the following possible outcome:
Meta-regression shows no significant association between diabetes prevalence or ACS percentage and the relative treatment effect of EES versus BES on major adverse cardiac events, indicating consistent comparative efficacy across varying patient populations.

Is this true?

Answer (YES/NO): YES